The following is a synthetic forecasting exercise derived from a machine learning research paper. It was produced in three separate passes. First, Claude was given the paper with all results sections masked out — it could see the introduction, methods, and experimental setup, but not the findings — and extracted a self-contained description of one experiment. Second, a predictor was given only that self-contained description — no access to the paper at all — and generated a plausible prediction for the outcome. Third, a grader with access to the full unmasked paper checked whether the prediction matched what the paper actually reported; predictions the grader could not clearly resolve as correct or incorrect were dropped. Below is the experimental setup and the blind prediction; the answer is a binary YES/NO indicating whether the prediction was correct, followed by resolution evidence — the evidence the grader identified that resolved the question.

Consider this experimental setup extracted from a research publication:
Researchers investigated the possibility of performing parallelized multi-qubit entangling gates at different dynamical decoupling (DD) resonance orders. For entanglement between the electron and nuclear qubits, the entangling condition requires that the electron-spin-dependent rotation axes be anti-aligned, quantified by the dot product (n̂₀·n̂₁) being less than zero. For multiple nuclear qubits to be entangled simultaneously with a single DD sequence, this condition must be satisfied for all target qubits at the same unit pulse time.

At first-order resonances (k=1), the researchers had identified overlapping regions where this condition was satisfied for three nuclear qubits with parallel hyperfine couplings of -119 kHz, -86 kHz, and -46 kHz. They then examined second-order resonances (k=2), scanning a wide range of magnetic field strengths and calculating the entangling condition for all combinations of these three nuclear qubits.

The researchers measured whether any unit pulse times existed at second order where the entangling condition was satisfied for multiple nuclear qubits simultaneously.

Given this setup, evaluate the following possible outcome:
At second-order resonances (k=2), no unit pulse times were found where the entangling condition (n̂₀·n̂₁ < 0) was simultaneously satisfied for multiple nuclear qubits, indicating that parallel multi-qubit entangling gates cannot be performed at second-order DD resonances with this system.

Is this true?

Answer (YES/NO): YES